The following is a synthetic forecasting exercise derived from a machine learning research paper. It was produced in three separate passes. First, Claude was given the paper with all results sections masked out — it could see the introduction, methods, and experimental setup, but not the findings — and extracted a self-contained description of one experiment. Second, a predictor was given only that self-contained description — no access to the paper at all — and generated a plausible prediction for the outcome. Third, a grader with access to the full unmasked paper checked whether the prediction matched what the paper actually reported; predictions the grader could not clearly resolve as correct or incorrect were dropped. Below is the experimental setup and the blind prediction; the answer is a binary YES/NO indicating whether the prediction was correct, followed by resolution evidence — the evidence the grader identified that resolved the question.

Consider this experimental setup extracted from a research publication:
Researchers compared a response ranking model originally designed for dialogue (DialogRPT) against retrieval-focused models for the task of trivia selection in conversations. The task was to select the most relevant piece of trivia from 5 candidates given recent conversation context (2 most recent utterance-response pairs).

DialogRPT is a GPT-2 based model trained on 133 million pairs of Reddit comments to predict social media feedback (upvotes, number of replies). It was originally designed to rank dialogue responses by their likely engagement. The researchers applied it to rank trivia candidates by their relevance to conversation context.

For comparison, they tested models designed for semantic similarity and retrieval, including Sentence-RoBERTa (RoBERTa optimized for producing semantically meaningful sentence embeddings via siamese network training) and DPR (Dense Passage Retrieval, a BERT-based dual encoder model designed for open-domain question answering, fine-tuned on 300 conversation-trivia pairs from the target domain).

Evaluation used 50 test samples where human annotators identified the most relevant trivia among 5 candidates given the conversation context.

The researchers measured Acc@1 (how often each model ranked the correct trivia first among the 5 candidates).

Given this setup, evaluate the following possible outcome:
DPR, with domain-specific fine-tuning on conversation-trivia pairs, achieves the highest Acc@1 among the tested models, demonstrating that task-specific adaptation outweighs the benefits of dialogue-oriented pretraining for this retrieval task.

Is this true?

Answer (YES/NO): YES